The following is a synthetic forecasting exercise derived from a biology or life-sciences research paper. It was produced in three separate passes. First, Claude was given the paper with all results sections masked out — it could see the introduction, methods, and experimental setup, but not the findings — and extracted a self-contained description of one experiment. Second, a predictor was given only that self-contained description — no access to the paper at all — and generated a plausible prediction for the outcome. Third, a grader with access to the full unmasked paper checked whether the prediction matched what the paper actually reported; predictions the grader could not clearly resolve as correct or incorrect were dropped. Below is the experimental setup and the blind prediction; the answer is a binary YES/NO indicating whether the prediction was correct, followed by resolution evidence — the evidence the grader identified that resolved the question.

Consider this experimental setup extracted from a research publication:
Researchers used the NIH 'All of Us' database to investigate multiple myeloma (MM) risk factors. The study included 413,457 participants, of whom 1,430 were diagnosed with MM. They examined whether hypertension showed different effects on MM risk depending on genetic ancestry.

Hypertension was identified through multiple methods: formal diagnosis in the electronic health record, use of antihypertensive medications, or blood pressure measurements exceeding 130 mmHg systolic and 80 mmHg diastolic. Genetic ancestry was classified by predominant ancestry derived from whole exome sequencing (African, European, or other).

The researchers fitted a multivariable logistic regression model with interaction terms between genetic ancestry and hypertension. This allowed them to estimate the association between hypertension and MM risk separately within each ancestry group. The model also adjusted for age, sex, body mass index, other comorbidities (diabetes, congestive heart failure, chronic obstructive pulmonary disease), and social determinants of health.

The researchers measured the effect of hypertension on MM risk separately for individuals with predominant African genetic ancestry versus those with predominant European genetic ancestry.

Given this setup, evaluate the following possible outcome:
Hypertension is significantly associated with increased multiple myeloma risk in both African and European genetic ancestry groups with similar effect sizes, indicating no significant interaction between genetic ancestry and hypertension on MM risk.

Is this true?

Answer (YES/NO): NO